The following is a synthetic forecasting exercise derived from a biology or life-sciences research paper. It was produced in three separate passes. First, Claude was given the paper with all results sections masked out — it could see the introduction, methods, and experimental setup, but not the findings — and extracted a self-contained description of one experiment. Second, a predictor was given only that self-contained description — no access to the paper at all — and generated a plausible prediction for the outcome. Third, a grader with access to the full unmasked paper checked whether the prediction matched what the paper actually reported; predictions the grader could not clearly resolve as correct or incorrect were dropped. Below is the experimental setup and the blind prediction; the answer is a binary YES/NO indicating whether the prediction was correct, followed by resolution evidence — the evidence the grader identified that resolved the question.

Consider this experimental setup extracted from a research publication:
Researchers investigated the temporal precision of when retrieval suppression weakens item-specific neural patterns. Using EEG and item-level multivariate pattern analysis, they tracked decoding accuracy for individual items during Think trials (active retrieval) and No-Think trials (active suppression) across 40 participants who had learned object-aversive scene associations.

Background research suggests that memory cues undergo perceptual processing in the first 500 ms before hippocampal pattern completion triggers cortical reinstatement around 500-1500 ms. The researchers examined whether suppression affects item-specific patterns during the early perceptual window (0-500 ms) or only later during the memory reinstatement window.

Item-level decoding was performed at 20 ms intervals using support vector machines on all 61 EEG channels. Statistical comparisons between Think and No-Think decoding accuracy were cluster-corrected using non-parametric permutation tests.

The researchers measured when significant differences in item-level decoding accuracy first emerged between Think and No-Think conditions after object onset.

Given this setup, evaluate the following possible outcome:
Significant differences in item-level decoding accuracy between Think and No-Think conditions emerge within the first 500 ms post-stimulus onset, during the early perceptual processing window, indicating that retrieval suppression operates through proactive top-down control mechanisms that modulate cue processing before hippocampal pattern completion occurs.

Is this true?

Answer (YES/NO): YES